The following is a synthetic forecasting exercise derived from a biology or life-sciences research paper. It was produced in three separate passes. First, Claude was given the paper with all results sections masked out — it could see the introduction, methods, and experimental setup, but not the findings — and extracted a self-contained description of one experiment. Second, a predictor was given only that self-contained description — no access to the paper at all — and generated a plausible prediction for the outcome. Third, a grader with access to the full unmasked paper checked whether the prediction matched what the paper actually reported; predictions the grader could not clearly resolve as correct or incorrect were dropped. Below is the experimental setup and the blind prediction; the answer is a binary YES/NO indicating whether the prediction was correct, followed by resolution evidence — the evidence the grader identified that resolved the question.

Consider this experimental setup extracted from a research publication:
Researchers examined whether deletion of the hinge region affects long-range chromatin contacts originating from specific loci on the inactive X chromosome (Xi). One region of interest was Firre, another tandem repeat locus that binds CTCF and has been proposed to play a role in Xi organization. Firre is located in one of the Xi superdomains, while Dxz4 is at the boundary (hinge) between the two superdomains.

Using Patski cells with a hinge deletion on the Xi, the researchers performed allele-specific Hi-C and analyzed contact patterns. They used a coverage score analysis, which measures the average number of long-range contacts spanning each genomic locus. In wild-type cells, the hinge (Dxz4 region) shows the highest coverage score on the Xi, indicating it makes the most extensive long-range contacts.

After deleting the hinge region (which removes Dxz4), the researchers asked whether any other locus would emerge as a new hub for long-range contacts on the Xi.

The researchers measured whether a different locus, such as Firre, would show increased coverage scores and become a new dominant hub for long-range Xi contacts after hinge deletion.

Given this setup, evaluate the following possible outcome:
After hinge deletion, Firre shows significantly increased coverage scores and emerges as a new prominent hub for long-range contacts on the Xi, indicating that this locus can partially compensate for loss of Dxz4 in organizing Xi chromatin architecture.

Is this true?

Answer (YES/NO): NO